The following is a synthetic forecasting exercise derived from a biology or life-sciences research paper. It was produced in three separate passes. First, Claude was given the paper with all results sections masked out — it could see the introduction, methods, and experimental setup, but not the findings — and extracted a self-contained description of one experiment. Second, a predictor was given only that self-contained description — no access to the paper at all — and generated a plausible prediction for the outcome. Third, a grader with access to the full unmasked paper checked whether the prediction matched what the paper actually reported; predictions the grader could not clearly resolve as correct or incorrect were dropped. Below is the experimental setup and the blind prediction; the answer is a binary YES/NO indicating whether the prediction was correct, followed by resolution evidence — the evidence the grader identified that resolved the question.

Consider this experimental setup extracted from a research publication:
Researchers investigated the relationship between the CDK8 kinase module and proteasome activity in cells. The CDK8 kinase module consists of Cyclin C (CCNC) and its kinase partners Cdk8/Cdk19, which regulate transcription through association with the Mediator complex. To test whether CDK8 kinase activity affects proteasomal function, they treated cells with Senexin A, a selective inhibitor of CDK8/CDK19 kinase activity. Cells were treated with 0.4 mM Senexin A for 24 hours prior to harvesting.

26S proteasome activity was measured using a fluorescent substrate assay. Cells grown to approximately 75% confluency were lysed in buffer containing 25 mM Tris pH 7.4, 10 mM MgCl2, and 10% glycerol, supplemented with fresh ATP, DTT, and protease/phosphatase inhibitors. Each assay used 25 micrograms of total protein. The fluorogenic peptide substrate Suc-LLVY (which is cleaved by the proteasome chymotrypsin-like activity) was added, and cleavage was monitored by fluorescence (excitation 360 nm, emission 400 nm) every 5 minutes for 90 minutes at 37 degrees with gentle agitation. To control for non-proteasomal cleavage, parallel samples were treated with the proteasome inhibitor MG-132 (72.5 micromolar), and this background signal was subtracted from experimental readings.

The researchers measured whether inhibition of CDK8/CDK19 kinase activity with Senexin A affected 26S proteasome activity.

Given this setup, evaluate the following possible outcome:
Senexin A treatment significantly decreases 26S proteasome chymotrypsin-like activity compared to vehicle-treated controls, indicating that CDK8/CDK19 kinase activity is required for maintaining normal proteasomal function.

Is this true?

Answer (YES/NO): YES